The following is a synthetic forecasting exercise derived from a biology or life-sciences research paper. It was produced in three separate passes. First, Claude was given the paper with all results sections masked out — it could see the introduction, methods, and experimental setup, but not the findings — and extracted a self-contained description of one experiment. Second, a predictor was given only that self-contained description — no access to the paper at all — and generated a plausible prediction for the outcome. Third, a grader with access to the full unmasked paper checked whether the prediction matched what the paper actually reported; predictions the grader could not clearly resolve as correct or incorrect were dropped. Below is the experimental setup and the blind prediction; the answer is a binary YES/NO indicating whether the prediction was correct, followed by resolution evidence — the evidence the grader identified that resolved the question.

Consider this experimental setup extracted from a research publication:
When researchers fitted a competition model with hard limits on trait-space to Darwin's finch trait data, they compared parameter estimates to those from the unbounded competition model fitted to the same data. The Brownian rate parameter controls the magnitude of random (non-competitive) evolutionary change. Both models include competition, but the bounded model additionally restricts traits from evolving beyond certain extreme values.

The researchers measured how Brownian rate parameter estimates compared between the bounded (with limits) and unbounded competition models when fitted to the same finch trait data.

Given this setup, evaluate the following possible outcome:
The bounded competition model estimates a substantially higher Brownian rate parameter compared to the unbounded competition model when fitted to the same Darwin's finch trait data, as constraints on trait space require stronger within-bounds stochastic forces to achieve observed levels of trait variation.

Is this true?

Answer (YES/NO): YES